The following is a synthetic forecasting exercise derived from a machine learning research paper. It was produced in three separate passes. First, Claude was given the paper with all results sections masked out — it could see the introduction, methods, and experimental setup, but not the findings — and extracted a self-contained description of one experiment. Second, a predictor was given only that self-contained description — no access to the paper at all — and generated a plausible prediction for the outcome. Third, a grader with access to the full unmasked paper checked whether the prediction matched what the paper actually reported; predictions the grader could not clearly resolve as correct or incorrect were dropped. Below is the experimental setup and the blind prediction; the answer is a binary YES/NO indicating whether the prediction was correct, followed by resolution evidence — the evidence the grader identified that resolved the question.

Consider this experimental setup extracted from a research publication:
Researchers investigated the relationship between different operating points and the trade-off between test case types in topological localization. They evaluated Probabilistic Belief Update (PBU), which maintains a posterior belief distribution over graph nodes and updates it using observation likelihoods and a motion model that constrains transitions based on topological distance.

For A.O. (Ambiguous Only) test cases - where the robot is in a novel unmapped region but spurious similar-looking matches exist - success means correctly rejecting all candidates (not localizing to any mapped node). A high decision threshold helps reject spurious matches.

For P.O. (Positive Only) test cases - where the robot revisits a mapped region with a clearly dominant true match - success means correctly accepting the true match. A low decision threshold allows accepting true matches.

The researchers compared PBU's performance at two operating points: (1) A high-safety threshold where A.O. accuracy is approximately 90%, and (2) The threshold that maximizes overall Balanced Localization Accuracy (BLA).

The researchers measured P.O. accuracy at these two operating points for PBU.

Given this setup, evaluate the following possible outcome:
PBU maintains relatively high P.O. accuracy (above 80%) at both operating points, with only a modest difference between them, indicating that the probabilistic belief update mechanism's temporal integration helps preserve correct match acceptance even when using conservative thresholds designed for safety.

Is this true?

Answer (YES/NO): NO